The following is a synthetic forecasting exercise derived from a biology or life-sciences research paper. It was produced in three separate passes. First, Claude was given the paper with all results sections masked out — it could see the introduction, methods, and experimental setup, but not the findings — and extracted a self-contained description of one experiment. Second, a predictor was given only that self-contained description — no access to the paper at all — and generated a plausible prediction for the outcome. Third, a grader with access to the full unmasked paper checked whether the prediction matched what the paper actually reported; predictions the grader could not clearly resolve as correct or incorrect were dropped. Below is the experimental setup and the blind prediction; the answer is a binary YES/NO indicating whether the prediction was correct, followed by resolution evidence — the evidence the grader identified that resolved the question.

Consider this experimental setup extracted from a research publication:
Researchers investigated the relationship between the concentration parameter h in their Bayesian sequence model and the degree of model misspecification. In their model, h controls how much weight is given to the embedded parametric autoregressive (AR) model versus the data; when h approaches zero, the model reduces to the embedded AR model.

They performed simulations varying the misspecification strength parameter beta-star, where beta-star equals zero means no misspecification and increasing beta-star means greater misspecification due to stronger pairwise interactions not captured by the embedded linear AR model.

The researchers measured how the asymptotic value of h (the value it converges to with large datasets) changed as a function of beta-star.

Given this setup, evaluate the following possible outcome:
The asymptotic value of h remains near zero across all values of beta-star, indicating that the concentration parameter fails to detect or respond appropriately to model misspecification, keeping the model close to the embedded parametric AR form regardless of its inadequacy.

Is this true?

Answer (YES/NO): NO